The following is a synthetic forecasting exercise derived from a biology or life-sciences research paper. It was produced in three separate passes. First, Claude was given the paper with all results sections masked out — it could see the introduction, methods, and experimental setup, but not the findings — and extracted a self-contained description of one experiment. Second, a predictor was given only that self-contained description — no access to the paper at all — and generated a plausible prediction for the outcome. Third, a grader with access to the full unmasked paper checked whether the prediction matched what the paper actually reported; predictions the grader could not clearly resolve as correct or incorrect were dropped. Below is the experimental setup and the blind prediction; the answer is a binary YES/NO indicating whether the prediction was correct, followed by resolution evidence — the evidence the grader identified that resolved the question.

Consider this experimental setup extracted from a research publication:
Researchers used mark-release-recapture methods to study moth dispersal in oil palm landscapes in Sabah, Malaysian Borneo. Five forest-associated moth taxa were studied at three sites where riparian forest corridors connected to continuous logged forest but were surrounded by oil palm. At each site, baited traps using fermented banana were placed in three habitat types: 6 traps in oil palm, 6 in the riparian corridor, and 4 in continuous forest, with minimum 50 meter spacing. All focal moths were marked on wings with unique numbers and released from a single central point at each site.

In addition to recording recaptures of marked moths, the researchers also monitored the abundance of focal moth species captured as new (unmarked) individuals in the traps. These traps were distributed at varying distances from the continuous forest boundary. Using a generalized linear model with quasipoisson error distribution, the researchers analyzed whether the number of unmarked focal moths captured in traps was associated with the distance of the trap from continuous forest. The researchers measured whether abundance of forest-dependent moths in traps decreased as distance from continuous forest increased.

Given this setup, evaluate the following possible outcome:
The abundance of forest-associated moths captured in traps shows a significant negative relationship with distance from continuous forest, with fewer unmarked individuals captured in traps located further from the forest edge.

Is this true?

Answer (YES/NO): NO